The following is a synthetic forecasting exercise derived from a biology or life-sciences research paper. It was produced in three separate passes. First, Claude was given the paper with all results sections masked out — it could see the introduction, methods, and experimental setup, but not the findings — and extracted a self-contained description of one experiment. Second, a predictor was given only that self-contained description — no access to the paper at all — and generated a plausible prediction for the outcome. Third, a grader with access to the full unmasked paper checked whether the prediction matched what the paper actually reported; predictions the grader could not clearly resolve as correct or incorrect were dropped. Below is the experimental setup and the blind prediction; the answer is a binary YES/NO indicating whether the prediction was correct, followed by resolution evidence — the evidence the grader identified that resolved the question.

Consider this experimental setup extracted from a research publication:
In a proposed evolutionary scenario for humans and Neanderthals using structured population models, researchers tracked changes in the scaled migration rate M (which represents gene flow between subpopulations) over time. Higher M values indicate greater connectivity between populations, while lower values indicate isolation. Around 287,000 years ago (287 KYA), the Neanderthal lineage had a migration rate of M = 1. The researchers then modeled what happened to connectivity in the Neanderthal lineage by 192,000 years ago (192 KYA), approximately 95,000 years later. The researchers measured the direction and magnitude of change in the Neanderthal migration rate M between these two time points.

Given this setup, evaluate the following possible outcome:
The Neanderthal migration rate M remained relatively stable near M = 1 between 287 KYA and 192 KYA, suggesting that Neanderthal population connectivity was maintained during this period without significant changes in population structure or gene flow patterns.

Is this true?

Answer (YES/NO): NO